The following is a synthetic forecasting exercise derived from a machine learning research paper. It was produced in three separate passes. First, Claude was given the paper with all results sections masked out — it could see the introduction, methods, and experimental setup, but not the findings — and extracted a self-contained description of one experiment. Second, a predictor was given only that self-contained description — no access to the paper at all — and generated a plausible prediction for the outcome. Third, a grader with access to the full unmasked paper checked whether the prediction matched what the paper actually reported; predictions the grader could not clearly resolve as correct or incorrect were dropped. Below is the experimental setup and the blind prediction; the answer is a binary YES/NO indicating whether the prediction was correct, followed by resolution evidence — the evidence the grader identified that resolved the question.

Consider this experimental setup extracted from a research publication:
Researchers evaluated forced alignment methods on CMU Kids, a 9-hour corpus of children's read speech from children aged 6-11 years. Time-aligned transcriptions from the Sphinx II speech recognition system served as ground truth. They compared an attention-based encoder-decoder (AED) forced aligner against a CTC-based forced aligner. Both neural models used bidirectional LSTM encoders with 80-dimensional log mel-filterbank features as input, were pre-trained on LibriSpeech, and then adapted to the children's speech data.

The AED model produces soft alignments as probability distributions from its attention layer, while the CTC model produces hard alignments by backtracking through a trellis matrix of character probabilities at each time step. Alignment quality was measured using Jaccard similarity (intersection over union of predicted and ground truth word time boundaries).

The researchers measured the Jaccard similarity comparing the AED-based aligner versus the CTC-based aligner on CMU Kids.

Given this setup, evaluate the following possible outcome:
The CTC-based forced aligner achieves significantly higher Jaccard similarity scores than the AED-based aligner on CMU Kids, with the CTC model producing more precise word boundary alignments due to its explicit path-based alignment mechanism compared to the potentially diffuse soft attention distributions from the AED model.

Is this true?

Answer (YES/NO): NO